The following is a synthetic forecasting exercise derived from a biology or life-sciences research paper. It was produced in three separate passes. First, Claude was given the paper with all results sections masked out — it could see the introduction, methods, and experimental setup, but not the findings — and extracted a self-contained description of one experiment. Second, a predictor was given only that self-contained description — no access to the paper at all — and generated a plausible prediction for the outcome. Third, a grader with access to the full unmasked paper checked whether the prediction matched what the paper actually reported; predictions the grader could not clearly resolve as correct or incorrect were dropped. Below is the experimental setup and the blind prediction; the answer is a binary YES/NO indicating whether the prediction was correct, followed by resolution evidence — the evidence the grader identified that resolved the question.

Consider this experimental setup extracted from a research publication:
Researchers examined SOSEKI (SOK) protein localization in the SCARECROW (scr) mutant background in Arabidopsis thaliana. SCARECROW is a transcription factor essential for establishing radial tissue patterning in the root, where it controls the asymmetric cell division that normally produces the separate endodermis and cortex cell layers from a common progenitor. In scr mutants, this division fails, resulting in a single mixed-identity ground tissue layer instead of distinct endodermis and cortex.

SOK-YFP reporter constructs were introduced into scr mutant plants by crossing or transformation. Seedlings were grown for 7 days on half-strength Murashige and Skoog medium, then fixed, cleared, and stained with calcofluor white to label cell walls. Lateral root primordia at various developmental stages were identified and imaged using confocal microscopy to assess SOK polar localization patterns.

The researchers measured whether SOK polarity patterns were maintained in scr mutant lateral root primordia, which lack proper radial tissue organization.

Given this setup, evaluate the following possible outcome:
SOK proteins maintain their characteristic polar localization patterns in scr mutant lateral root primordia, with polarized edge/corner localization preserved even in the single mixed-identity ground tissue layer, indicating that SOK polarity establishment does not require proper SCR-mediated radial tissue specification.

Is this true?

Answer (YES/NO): NO